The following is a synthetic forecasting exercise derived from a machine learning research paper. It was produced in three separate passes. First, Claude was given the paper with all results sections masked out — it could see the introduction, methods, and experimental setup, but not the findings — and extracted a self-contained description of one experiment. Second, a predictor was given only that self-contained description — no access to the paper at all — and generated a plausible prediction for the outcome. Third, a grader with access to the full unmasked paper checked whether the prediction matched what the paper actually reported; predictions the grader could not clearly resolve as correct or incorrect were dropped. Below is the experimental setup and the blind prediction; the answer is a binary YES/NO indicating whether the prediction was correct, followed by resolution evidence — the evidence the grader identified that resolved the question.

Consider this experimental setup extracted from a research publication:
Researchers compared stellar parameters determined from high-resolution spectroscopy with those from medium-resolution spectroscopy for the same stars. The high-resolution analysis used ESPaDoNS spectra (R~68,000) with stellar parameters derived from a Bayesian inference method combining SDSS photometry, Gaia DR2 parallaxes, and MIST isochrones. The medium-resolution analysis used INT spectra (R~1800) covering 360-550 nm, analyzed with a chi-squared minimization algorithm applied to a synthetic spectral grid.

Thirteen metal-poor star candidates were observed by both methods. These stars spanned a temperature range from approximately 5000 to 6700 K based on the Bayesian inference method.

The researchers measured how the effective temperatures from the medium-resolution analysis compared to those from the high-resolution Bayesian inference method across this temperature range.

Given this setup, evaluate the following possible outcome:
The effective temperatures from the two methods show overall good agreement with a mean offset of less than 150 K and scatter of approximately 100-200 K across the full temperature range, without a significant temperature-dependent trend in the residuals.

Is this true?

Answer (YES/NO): NO